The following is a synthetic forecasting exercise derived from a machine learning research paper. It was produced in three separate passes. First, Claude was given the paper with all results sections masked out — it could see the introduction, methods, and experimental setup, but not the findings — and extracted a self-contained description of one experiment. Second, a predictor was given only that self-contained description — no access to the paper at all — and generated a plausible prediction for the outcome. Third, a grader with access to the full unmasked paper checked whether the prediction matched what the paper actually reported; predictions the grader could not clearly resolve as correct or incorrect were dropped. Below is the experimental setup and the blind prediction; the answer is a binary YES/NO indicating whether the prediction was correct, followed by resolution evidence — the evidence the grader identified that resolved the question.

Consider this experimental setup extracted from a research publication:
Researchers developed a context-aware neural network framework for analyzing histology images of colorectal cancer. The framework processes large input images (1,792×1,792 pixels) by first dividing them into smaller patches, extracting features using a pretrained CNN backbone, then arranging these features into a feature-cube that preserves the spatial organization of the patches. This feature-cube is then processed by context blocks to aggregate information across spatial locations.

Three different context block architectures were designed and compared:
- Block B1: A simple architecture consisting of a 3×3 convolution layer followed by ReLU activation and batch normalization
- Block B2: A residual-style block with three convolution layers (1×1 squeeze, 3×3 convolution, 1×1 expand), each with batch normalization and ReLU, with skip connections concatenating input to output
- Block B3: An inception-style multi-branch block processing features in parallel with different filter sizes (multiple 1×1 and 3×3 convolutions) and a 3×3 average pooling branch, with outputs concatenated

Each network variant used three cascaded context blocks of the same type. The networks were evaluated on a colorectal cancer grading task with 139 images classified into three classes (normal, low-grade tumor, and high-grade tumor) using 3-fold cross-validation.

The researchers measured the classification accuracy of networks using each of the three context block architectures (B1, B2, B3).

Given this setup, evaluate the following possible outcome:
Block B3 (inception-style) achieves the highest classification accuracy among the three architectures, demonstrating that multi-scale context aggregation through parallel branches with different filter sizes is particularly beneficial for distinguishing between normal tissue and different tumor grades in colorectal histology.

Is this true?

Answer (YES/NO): YES